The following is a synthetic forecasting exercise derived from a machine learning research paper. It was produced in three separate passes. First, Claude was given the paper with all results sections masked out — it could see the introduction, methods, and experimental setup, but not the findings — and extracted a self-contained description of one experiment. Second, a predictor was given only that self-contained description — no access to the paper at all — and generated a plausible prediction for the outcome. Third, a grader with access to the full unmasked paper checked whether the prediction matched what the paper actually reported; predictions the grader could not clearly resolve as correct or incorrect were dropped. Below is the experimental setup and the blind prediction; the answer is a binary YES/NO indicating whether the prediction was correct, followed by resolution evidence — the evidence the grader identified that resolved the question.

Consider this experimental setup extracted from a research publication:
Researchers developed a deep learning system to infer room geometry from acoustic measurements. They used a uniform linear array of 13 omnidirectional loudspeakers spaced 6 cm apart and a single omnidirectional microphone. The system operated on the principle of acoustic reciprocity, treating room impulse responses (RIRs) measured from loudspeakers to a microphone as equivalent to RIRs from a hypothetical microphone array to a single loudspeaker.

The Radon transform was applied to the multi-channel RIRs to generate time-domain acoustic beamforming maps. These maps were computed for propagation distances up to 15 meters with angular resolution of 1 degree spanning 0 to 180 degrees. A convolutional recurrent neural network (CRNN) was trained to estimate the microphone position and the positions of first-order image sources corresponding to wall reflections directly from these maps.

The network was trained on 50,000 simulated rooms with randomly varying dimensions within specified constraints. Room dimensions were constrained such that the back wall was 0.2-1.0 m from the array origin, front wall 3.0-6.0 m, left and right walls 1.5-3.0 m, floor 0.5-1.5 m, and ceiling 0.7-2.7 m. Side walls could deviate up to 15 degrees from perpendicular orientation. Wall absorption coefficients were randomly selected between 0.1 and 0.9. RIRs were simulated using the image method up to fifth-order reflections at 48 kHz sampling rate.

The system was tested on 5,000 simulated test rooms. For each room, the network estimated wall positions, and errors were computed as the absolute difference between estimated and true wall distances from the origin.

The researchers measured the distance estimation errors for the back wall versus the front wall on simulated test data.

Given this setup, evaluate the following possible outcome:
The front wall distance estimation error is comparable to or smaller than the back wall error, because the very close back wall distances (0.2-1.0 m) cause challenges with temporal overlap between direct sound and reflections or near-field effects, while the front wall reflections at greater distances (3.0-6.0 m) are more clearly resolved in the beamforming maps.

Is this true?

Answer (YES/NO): NO